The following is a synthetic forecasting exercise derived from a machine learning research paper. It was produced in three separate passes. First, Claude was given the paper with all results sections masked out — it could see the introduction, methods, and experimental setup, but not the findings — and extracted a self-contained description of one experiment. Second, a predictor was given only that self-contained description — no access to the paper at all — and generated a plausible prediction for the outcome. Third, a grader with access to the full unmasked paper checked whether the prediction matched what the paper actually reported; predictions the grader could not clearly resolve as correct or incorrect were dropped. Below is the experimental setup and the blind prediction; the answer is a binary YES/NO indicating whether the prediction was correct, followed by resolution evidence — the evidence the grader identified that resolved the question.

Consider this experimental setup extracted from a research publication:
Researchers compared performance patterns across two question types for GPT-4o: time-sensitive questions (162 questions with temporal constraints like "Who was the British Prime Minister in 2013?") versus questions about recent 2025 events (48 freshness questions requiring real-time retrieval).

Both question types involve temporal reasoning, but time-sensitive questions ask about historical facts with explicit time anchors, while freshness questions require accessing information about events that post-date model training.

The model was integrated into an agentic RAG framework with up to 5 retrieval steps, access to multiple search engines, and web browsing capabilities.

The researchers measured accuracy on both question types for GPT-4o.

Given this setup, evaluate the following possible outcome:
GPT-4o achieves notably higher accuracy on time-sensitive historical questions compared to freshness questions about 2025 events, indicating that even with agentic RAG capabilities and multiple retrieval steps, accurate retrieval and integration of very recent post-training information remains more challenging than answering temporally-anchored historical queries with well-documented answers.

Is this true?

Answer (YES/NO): NO